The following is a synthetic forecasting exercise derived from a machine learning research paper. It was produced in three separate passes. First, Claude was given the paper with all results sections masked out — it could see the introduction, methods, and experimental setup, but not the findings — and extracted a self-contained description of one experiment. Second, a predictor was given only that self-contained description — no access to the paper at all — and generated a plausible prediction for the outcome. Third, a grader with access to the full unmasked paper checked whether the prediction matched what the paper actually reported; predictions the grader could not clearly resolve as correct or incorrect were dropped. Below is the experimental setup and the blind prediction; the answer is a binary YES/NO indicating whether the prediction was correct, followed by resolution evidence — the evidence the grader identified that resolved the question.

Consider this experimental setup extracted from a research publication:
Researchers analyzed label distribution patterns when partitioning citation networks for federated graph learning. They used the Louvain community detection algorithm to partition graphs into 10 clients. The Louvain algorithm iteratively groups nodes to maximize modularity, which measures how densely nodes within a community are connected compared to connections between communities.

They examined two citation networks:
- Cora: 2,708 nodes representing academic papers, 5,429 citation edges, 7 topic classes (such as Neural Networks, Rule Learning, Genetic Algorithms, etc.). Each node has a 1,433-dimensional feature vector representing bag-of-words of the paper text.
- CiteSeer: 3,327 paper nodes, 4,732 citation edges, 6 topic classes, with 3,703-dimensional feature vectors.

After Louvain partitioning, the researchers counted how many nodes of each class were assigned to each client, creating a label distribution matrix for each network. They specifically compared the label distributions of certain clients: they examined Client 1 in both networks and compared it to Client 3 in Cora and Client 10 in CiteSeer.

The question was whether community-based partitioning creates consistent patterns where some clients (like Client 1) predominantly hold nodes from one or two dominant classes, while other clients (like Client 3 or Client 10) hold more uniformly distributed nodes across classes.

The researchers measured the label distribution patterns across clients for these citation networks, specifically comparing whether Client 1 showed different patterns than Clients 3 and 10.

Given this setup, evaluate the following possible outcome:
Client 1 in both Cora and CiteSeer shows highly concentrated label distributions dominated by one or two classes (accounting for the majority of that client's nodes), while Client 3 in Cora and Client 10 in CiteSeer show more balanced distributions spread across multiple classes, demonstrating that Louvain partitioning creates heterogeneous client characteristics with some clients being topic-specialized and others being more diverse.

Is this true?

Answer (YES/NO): YES